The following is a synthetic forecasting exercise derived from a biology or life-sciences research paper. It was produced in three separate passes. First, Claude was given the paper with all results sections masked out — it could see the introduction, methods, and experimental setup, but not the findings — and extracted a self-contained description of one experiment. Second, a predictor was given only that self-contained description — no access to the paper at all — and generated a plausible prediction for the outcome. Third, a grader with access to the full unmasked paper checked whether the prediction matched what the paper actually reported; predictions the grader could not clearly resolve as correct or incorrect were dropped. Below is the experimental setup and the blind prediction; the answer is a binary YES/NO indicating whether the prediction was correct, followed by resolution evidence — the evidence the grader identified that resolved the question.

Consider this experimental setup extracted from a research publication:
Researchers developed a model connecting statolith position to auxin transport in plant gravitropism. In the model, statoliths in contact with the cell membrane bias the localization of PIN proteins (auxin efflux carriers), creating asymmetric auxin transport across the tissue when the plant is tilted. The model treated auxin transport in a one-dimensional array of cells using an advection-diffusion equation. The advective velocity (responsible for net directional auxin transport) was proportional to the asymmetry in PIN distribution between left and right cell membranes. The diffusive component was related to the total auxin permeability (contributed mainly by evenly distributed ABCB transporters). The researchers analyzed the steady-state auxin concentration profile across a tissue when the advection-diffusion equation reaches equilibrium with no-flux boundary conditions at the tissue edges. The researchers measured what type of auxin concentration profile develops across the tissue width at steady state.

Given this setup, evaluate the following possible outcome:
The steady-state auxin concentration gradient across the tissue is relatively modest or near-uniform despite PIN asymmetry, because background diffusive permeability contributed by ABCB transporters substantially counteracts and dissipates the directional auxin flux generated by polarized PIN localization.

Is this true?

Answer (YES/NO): YES